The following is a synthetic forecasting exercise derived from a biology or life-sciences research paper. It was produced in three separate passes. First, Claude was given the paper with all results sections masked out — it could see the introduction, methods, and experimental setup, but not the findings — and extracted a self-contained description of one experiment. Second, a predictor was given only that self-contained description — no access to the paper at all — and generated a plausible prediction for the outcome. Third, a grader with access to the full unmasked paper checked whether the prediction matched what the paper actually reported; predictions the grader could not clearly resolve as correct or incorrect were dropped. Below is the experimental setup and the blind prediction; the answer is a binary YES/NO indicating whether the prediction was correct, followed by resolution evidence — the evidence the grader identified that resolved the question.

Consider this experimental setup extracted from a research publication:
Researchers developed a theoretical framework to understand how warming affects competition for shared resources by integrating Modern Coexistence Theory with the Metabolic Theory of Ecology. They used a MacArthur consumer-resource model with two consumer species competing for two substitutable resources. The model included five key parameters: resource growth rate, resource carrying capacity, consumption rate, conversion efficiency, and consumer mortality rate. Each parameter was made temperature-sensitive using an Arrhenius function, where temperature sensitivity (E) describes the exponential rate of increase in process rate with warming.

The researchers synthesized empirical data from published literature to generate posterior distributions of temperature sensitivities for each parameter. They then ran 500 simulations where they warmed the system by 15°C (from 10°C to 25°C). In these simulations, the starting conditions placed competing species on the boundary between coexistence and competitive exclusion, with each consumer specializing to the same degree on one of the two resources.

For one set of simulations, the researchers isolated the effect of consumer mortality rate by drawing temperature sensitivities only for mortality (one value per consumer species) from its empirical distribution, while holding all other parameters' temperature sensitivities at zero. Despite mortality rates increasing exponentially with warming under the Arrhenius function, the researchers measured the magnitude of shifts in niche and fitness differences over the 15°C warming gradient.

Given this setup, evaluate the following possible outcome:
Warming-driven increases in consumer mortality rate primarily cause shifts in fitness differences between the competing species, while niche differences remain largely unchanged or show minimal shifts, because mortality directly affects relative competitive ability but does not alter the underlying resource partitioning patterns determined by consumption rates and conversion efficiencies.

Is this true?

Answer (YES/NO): NO